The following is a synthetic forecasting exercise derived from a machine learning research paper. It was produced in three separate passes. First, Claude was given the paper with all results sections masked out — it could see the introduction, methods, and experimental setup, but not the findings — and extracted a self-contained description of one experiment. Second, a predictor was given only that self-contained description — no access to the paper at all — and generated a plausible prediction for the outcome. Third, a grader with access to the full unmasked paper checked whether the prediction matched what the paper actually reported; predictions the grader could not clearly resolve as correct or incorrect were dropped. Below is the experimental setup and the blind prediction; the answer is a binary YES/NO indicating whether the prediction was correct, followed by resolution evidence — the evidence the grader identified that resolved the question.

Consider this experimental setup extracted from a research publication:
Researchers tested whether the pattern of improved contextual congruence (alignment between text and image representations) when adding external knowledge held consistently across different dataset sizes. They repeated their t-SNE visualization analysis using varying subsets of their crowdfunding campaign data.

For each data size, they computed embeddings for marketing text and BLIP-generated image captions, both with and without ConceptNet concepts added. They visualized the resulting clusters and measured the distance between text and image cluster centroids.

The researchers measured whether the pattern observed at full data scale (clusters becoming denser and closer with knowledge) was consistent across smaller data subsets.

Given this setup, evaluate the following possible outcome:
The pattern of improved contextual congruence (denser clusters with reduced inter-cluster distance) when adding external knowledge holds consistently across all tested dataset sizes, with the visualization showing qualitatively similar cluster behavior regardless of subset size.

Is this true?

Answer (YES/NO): YES